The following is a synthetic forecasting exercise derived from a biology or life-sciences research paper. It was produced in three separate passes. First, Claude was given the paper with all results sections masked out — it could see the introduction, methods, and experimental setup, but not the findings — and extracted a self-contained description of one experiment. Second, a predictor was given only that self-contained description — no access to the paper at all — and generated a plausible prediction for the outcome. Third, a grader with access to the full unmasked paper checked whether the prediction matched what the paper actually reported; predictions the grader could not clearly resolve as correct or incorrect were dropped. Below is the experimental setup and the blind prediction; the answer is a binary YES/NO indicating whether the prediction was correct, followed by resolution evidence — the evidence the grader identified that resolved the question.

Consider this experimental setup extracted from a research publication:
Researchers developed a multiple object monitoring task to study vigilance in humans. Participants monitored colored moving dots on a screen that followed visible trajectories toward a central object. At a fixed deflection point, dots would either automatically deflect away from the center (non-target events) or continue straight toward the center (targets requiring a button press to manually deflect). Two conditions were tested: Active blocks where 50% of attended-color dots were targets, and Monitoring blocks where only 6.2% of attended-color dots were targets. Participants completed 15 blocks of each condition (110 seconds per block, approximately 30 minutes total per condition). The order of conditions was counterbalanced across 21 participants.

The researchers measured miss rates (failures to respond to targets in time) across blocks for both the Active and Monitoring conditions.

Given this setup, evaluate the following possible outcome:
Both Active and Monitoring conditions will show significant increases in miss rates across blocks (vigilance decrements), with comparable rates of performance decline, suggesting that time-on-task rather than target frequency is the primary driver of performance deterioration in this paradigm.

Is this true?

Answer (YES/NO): NO